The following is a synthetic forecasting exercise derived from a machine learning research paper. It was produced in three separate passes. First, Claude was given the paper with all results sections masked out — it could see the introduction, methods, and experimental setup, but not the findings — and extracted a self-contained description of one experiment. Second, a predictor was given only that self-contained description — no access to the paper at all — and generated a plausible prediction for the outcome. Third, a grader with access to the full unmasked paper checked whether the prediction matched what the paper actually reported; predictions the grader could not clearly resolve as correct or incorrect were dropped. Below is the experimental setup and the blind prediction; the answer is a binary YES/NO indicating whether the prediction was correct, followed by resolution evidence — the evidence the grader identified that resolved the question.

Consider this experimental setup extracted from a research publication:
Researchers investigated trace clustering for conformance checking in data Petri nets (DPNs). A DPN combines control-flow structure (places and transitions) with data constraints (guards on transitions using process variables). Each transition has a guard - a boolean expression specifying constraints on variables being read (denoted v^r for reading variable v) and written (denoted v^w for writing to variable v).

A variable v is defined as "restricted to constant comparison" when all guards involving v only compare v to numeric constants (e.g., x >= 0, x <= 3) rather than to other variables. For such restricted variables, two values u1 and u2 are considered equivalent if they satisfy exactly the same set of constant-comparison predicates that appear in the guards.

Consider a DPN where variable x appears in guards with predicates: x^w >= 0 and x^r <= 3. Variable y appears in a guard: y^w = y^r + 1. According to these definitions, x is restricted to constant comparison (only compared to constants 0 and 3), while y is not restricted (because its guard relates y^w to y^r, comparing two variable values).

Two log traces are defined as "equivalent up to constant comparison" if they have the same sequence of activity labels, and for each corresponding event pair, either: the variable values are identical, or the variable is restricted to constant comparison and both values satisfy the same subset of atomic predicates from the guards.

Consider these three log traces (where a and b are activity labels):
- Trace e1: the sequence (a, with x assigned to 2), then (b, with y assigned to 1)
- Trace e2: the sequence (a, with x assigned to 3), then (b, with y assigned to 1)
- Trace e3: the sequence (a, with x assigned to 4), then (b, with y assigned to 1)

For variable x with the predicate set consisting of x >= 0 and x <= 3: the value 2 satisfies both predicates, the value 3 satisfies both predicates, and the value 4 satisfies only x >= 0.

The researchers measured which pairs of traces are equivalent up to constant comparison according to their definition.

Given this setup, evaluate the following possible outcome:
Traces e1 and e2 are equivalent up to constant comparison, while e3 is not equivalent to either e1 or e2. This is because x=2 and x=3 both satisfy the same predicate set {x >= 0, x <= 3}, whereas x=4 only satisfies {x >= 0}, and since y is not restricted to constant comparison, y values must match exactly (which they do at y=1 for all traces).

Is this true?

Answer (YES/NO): YES